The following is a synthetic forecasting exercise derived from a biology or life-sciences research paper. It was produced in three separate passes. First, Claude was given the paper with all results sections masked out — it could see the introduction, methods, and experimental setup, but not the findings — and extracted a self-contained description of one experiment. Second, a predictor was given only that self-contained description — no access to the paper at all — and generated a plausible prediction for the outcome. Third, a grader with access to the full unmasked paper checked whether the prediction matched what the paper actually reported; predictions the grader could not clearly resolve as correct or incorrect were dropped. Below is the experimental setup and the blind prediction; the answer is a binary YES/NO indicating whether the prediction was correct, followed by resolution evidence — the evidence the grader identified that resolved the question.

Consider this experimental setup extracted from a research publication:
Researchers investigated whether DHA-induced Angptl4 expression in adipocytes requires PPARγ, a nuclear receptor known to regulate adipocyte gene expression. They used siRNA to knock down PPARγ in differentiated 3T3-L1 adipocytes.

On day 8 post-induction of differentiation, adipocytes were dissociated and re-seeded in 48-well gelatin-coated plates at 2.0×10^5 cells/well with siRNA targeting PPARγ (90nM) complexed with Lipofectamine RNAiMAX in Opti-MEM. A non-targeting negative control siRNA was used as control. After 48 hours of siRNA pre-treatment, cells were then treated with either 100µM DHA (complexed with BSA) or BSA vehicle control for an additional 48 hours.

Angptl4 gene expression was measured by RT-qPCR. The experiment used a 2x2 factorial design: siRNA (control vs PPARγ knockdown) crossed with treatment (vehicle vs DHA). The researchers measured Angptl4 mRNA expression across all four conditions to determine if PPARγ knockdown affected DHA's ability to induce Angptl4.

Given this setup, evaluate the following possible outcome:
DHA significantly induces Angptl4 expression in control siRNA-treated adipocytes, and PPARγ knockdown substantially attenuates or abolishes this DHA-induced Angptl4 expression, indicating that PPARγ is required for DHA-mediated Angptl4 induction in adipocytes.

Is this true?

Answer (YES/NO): YES